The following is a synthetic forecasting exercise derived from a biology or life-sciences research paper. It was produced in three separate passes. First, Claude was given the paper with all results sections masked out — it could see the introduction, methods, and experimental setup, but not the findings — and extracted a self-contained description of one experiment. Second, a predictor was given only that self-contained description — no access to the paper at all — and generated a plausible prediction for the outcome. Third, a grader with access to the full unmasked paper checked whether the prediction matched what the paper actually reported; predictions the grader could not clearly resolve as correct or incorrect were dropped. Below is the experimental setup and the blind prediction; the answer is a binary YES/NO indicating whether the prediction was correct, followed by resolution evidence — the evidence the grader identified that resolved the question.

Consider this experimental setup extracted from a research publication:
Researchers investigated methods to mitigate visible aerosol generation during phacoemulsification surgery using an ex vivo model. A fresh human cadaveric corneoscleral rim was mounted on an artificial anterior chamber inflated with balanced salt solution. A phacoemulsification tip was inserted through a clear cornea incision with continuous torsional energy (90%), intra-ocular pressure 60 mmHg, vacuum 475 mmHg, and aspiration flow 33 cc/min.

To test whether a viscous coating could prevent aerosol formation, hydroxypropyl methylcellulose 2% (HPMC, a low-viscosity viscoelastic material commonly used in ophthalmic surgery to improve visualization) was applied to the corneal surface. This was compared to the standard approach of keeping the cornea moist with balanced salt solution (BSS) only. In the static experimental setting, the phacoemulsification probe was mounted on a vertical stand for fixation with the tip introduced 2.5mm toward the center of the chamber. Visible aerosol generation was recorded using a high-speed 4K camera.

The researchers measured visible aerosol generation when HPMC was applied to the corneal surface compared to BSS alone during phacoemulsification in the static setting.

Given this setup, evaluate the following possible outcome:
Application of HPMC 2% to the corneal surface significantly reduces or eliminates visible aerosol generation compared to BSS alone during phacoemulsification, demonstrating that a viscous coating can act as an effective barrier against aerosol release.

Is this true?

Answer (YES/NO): YES